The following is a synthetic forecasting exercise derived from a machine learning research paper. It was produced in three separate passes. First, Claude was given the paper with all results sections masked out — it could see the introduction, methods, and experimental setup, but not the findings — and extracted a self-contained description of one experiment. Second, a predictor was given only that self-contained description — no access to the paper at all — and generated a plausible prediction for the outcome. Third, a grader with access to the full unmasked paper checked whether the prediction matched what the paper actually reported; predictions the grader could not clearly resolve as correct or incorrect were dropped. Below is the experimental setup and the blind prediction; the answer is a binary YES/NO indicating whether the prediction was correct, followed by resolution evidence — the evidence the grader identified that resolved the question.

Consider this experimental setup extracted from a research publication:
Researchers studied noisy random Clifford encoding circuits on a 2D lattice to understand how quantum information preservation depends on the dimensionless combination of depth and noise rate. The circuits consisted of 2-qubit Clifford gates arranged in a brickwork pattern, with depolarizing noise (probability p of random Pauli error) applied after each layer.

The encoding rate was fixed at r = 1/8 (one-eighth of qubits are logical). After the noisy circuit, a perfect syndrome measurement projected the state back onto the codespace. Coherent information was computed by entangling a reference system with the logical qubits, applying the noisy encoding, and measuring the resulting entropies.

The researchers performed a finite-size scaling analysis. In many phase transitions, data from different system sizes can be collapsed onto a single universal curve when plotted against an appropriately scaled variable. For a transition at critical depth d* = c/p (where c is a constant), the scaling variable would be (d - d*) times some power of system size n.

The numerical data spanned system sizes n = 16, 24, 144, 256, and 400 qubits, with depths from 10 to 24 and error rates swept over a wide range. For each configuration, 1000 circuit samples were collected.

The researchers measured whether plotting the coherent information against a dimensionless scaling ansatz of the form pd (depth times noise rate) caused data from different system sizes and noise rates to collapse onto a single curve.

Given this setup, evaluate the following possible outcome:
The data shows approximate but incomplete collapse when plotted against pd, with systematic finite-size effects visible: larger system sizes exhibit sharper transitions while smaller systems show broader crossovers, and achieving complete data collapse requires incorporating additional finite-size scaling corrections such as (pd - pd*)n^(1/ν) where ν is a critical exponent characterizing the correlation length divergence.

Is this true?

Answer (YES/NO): NO